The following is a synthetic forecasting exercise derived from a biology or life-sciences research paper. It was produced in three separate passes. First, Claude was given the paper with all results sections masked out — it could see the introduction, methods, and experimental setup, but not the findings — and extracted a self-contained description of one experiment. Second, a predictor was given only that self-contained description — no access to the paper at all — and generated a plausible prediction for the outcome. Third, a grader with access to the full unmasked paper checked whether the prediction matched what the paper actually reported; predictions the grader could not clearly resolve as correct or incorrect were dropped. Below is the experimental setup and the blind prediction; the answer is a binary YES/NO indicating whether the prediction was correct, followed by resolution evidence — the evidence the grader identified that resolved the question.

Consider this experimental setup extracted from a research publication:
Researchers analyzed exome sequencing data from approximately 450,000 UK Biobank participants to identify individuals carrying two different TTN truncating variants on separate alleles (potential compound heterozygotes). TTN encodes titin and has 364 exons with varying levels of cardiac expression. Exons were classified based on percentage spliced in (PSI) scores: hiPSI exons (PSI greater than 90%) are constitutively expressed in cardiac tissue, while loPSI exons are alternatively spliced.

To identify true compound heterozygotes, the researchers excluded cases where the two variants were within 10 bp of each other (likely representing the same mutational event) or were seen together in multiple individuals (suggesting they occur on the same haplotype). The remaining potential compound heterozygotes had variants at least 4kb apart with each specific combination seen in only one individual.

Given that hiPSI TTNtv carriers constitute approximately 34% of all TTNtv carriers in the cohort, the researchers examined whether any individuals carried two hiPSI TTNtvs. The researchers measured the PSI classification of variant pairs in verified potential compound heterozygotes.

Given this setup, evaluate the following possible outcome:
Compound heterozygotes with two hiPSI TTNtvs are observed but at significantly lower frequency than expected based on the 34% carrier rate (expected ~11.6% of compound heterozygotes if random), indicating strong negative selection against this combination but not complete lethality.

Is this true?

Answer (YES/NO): NO